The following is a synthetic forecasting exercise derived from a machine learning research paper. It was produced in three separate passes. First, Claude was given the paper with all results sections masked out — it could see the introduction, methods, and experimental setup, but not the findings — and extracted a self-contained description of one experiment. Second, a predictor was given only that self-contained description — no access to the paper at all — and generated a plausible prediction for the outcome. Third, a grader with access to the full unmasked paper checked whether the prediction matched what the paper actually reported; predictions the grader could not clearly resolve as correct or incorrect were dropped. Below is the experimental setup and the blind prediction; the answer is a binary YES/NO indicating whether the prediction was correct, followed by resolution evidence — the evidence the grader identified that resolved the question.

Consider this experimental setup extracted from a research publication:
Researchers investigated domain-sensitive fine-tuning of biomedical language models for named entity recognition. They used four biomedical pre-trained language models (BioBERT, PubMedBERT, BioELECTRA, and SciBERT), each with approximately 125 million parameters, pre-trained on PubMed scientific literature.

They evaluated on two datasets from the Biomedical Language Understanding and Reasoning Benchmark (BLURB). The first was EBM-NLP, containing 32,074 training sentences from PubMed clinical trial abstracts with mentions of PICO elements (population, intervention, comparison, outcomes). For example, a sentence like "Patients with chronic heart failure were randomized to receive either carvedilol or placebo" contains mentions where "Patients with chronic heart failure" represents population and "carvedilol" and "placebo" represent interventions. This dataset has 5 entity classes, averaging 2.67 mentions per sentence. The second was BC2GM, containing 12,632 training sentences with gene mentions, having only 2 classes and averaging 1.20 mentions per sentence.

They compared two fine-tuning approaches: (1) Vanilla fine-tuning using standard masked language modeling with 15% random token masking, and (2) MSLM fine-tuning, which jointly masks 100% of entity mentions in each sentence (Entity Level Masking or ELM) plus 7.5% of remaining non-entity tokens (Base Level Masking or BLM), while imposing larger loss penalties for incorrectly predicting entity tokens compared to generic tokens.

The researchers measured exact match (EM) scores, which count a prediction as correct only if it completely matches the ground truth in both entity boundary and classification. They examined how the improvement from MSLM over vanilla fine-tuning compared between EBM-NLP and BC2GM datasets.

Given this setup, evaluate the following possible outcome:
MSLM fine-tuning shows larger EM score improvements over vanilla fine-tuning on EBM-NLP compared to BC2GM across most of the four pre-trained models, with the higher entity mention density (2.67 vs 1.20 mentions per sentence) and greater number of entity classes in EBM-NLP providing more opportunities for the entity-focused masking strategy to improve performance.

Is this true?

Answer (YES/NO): YES